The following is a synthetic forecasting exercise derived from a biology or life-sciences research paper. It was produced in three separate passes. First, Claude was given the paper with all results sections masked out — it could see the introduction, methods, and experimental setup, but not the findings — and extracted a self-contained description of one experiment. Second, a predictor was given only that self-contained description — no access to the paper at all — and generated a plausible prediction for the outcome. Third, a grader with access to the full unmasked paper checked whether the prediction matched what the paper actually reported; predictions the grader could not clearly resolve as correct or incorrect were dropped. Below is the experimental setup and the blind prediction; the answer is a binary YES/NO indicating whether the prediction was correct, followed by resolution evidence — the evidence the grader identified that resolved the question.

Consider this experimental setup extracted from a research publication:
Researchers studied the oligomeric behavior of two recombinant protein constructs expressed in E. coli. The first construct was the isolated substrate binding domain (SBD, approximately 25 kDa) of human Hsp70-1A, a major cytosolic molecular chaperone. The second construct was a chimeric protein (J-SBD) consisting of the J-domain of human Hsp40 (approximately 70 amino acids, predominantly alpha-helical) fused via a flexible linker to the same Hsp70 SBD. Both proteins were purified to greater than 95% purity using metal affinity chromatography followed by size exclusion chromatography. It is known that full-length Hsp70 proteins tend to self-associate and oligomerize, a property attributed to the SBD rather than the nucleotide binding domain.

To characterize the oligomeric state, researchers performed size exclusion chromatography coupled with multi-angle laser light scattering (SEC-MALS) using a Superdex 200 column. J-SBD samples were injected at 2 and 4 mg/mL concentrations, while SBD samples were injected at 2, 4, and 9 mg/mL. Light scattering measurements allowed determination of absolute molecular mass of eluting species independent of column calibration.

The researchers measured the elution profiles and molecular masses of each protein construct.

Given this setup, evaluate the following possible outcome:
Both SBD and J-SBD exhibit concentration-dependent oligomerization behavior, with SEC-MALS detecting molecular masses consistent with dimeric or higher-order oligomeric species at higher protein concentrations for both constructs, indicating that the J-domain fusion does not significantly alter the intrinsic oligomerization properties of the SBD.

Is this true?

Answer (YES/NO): NO